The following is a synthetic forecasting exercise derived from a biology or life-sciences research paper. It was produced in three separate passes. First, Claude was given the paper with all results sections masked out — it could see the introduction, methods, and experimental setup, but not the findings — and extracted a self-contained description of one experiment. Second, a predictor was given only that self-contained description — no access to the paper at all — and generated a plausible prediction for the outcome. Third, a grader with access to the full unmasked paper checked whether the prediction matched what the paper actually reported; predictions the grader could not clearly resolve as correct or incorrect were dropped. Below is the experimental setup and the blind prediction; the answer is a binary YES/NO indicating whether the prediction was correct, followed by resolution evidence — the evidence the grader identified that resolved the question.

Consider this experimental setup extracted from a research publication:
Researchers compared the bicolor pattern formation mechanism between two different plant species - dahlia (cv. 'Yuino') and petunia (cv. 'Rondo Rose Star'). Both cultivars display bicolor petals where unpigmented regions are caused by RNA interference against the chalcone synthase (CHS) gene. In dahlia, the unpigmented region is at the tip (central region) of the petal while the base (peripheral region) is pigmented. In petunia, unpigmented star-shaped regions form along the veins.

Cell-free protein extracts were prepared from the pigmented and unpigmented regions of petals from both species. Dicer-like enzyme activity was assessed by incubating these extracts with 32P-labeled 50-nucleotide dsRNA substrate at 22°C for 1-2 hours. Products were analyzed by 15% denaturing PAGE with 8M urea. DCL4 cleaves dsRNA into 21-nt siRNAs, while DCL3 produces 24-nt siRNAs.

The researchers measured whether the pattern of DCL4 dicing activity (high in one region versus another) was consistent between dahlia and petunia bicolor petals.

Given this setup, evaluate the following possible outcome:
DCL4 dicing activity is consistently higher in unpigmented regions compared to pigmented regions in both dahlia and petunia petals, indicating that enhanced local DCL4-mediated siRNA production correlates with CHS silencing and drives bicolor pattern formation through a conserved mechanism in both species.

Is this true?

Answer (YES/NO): YES